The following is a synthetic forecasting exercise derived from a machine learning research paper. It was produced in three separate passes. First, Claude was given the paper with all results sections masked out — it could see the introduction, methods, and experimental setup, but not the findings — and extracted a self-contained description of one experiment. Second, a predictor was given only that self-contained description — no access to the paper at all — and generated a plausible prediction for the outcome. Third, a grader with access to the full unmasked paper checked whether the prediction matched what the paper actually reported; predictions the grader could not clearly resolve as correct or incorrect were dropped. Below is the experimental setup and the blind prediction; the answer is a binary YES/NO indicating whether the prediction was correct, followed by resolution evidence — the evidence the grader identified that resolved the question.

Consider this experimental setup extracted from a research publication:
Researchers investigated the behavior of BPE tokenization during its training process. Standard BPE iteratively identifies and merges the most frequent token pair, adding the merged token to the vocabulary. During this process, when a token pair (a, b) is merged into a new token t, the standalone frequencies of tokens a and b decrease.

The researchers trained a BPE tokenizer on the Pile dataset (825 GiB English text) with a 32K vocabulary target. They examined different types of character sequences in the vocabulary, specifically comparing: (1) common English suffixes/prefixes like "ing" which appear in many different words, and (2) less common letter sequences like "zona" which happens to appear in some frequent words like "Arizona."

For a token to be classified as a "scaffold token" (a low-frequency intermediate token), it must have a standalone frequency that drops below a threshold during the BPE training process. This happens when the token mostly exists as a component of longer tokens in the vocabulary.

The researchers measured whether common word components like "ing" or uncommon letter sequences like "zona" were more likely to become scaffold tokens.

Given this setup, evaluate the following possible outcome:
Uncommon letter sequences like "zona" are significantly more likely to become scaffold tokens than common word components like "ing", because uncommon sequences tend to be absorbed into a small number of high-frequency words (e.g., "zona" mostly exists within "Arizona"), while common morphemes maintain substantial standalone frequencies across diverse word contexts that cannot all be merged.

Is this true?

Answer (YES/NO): YES